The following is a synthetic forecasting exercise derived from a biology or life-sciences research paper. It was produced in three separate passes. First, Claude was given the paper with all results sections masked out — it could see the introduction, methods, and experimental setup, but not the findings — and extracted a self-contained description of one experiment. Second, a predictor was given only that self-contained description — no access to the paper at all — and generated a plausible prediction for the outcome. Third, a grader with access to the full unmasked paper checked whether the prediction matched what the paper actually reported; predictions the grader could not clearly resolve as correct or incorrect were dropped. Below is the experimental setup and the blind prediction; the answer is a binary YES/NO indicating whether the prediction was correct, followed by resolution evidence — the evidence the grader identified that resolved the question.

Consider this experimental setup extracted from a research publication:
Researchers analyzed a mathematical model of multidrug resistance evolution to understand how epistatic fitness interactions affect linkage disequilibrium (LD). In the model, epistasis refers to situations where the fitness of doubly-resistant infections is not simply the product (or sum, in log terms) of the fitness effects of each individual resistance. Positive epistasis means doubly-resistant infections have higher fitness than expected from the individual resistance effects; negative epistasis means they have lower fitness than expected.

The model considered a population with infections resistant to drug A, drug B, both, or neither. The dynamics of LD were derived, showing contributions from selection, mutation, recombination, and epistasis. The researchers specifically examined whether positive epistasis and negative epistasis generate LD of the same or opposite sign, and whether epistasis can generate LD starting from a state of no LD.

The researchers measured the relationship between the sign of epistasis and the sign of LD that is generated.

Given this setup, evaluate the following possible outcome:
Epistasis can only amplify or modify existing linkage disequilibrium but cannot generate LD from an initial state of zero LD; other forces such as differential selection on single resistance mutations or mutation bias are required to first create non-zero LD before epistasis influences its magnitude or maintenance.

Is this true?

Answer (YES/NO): NO